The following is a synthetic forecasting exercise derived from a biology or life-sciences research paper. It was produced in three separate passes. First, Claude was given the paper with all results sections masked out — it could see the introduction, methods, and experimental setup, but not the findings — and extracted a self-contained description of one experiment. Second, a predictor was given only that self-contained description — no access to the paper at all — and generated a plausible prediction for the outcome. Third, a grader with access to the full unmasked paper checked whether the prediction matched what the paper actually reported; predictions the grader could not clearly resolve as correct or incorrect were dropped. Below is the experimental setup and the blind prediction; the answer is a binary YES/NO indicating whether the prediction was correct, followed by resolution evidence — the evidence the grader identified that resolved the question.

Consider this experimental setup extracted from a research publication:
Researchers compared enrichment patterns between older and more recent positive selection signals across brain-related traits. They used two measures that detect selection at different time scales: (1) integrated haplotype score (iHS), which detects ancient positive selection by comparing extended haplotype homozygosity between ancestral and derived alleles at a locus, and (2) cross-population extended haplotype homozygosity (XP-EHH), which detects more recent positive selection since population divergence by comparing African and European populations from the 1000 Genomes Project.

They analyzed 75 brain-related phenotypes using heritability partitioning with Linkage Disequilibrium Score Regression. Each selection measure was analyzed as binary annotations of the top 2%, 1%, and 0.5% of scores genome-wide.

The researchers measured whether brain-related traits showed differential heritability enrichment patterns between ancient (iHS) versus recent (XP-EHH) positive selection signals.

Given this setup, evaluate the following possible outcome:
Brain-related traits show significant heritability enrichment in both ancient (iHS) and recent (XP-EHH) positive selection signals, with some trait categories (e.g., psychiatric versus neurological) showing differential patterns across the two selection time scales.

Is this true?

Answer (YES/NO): NO